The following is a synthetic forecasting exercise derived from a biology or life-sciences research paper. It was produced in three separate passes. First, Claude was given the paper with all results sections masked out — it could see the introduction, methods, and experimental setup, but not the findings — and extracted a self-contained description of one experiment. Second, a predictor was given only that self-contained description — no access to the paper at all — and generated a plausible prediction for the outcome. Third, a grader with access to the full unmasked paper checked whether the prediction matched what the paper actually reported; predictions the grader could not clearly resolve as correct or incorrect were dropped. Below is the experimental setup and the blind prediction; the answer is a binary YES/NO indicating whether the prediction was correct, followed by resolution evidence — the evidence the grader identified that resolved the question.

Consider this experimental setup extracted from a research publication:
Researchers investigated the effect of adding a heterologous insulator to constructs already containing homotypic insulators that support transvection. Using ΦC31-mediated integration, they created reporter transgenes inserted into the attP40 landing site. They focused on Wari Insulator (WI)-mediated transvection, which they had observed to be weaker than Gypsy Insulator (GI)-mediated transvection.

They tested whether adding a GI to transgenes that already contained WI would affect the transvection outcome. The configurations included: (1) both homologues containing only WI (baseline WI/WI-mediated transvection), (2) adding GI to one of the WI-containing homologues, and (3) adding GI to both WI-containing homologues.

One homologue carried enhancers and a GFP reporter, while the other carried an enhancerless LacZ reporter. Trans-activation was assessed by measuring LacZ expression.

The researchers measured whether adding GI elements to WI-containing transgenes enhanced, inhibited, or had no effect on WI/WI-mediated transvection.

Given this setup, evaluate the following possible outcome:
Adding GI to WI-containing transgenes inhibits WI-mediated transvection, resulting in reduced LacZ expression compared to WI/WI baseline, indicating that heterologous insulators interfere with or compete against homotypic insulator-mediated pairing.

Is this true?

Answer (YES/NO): NO